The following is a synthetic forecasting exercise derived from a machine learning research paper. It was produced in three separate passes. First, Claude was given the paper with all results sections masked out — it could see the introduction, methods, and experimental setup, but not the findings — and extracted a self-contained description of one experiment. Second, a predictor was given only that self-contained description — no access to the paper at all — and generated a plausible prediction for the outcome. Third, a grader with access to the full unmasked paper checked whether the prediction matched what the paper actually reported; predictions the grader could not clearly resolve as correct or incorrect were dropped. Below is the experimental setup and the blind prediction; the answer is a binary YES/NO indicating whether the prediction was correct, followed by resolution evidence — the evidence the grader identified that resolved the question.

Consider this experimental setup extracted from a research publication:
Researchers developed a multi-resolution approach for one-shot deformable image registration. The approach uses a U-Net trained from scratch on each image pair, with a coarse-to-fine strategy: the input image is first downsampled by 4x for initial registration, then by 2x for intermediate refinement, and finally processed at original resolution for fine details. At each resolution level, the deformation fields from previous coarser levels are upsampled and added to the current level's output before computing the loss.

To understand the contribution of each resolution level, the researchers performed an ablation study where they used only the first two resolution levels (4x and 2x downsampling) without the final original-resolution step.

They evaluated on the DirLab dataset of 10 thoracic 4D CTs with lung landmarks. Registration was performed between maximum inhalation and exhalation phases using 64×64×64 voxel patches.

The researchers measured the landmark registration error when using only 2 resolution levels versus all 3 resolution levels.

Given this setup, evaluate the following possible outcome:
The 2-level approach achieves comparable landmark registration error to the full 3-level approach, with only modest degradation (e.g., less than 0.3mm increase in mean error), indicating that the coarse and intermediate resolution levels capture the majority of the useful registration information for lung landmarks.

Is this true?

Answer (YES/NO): YES